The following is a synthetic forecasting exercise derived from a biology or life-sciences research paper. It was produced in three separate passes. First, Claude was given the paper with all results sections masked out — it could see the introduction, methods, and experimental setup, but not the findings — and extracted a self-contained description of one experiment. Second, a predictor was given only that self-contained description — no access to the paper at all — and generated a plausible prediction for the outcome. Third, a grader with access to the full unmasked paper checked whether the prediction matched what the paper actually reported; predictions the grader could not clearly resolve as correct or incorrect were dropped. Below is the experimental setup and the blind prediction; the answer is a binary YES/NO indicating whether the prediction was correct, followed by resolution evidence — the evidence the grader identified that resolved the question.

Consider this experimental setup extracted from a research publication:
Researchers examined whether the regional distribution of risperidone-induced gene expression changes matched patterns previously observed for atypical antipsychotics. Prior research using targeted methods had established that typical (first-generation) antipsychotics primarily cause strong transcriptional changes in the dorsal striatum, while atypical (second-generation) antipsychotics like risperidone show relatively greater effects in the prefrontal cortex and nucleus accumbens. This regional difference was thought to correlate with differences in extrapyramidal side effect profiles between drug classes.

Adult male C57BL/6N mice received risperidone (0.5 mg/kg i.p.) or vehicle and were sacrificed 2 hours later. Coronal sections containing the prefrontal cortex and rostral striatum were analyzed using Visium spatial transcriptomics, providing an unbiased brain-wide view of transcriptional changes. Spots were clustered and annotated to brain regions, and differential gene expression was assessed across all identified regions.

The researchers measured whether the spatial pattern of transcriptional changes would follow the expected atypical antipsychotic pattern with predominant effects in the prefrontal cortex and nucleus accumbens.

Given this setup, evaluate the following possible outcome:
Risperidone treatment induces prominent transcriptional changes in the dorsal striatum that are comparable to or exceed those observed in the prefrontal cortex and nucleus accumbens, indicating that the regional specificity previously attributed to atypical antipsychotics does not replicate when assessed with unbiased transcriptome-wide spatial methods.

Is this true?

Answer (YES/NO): NO